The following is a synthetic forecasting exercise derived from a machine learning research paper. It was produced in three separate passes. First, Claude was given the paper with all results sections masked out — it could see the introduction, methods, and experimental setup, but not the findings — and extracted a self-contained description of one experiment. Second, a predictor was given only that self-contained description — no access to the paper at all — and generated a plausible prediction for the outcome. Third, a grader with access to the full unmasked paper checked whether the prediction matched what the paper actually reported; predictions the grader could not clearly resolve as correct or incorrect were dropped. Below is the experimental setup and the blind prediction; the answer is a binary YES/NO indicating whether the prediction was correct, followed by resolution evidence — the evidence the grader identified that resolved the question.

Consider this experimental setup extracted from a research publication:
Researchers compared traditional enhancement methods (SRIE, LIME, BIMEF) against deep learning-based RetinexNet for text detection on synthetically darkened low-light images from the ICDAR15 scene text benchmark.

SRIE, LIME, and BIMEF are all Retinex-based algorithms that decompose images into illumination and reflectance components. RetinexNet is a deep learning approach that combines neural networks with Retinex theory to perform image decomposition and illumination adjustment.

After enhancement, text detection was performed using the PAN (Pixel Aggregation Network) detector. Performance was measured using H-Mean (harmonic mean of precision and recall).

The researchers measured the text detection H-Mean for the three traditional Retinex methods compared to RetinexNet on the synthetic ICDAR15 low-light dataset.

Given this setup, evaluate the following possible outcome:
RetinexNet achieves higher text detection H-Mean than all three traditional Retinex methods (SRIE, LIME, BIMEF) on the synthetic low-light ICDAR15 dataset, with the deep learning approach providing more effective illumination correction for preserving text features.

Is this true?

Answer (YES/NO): NO